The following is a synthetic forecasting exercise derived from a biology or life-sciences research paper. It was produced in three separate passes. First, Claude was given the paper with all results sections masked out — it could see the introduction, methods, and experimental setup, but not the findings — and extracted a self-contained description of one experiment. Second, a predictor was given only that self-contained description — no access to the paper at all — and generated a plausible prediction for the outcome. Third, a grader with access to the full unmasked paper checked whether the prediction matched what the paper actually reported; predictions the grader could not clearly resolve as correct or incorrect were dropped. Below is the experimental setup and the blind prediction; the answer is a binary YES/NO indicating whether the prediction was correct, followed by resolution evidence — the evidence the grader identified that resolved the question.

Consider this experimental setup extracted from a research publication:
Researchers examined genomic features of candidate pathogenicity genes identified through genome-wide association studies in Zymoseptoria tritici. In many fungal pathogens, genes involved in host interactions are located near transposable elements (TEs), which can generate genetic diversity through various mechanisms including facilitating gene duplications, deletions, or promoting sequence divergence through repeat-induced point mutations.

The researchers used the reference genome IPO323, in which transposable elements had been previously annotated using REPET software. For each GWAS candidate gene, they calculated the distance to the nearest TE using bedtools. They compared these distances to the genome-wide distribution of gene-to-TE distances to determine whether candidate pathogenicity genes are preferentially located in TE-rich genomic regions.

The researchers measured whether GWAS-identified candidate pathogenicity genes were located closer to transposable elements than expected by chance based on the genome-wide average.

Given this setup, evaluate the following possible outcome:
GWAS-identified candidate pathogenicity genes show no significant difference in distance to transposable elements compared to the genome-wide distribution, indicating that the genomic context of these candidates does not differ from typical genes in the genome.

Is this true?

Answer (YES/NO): NO